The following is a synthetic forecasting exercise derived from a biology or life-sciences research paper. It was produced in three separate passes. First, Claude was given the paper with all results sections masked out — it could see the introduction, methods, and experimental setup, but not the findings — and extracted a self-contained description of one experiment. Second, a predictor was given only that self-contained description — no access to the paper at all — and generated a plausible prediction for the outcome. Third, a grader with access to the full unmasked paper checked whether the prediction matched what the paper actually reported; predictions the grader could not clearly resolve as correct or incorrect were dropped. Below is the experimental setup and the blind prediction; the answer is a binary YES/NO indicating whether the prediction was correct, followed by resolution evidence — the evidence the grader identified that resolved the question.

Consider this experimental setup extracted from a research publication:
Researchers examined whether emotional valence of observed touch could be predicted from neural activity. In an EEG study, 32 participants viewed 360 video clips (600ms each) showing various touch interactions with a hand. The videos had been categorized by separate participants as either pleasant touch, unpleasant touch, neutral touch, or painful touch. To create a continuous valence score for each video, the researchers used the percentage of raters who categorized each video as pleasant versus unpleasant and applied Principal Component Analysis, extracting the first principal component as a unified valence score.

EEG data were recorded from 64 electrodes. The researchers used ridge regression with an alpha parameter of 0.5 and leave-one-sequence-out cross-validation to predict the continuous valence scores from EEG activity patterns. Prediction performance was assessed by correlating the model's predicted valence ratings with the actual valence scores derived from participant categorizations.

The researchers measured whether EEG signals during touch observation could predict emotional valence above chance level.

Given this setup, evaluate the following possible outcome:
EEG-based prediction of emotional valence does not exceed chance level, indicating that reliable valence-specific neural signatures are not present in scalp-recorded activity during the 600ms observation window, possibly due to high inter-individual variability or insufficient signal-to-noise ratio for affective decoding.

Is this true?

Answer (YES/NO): NO